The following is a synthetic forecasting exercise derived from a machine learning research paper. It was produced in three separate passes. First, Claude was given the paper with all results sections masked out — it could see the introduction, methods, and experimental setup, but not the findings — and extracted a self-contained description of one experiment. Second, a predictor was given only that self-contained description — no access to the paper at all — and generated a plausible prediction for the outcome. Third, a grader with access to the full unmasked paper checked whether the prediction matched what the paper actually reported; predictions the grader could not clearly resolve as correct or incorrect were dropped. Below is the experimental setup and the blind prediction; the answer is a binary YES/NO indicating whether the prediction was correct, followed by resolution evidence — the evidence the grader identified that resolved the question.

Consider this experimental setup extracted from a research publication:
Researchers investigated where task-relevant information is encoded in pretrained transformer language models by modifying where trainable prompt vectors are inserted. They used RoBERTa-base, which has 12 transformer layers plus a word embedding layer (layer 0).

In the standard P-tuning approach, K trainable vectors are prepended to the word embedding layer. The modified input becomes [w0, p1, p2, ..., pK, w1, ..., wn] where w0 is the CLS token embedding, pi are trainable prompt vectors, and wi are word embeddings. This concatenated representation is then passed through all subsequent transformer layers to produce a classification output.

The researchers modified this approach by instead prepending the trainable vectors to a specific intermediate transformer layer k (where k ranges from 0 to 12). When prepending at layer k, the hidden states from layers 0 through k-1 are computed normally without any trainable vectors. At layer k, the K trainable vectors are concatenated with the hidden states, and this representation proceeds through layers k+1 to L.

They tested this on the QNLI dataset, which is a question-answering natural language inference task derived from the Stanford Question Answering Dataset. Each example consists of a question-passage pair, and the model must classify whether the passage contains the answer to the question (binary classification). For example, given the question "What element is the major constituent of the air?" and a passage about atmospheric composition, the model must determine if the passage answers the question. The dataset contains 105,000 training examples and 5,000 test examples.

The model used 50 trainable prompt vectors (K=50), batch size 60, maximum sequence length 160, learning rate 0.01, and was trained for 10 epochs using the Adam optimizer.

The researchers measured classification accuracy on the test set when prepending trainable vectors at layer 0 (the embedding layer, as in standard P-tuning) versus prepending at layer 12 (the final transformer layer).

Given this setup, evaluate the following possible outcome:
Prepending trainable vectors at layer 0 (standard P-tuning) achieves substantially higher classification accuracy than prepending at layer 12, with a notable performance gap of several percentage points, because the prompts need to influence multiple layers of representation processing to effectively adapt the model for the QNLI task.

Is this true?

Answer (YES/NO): NO